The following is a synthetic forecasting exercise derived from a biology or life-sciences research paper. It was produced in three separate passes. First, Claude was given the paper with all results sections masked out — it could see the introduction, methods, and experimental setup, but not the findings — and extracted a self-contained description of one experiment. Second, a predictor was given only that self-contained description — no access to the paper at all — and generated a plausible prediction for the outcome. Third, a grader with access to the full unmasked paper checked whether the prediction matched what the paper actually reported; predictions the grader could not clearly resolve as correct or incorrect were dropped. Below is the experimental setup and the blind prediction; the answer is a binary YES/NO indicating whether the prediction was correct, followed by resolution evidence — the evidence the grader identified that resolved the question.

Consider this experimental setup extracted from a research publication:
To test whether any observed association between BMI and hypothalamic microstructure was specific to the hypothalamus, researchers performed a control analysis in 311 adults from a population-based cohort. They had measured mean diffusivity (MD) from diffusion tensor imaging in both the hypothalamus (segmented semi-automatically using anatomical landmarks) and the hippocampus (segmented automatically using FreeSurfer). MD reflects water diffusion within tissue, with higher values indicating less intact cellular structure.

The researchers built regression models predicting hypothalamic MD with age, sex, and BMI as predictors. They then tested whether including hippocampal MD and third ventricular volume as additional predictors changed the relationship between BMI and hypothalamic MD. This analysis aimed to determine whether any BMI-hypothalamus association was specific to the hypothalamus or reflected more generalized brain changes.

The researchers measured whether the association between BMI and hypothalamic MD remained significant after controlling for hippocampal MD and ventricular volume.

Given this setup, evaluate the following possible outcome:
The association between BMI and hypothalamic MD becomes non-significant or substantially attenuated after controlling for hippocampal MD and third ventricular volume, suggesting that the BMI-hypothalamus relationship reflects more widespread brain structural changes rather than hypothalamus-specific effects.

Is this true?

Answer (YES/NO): NO